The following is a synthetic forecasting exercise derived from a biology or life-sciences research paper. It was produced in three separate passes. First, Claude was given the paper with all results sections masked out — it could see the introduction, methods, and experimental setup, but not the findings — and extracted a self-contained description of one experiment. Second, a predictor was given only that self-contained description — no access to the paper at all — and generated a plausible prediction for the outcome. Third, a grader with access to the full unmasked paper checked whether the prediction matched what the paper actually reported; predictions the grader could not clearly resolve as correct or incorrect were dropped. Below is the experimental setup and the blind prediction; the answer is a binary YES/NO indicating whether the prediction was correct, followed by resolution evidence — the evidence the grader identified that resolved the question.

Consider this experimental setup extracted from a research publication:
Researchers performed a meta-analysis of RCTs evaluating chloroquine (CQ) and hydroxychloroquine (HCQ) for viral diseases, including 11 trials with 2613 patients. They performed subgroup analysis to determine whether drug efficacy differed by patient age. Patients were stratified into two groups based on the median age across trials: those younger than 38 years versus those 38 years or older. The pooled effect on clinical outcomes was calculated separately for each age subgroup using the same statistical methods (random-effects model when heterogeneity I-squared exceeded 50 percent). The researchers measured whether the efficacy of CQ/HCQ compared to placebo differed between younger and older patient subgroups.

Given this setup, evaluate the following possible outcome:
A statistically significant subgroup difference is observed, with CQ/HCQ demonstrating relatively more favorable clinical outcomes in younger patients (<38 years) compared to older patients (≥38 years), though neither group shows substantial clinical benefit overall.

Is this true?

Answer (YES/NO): NO